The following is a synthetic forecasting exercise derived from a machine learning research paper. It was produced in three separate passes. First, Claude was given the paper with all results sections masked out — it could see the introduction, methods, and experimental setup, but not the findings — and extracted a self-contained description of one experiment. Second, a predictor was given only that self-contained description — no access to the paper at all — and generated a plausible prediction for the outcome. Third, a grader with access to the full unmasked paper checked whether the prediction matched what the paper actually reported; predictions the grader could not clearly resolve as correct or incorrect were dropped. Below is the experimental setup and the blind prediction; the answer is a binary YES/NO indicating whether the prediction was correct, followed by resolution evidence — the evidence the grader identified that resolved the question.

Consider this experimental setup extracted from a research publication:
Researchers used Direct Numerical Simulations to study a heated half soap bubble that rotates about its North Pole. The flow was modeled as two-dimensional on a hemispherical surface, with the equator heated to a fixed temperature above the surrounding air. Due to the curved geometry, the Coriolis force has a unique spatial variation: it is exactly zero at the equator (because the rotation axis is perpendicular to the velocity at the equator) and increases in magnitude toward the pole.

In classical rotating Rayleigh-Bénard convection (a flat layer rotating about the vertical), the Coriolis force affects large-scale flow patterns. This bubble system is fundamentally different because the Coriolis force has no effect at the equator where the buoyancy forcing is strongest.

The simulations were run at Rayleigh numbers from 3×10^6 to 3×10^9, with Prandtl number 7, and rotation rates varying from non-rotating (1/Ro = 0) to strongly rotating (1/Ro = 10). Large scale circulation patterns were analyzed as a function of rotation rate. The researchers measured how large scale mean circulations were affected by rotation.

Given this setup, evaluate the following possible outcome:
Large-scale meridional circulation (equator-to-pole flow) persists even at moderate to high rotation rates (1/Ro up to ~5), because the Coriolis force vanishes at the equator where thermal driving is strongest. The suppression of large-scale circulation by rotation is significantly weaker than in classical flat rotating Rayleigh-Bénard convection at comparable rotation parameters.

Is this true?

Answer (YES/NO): NO